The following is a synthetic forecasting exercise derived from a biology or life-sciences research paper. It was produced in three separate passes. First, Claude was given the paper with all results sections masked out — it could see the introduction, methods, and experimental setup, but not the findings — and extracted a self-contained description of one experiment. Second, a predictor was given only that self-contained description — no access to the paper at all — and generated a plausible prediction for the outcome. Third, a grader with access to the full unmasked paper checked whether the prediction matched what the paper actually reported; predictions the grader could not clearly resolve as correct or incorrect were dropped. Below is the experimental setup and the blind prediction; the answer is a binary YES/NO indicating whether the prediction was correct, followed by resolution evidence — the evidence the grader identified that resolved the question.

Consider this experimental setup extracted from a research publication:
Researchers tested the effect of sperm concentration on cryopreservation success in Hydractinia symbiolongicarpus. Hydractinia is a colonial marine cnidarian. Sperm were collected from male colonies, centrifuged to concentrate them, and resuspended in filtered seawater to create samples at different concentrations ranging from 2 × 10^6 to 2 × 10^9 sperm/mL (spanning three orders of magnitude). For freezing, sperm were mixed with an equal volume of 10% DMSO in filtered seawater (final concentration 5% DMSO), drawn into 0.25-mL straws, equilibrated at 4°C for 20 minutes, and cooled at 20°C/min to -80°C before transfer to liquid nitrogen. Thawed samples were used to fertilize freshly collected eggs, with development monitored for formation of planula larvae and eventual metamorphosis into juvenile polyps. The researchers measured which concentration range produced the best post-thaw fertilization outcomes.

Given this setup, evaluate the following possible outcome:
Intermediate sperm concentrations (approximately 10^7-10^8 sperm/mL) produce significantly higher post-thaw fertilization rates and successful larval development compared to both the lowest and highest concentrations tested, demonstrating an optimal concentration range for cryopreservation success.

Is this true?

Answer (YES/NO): NO